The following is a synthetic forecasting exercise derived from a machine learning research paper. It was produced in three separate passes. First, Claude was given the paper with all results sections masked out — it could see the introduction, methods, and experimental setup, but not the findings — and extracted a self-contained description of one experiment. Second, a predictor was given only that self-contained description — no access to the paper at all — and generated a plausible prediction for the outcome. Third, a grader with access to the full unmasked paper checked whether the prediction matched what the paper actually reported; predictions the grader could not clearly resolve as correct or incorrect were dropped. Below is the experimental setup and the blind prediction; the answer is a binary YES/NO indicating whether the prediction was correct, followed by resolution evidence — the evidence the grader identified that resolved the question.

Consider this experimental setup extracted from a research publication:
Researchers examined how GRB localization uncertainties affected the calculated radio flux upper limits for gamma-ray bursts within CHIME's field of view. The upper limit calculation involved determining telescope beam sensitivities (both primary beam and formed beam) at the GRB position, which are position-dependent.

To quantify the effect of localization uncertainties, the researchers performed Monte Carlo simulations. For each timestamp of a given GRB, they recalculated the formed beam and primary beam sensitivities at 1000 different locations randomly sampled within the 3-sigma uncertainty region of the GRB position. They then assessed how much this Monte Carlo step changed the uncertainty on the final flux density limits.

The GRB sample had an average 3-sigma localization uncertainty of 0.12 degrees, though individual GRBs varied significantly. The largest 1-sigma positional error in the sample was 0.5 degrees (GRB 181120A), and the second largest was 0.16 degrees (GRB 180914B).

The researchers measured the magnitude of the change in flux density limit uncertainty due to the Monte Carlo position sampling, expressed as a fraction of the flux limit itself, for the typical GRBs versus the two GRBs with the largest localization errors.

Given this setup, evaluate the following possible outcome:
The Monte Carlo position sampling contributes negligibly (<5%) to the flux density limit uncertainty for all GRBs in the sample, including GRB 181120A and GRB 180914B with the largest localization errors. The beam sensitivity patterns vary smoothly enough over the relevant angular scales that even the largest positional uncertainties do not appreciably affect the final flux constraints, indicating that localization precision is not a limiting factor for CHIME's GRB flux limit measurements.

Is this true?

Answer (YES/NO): NO